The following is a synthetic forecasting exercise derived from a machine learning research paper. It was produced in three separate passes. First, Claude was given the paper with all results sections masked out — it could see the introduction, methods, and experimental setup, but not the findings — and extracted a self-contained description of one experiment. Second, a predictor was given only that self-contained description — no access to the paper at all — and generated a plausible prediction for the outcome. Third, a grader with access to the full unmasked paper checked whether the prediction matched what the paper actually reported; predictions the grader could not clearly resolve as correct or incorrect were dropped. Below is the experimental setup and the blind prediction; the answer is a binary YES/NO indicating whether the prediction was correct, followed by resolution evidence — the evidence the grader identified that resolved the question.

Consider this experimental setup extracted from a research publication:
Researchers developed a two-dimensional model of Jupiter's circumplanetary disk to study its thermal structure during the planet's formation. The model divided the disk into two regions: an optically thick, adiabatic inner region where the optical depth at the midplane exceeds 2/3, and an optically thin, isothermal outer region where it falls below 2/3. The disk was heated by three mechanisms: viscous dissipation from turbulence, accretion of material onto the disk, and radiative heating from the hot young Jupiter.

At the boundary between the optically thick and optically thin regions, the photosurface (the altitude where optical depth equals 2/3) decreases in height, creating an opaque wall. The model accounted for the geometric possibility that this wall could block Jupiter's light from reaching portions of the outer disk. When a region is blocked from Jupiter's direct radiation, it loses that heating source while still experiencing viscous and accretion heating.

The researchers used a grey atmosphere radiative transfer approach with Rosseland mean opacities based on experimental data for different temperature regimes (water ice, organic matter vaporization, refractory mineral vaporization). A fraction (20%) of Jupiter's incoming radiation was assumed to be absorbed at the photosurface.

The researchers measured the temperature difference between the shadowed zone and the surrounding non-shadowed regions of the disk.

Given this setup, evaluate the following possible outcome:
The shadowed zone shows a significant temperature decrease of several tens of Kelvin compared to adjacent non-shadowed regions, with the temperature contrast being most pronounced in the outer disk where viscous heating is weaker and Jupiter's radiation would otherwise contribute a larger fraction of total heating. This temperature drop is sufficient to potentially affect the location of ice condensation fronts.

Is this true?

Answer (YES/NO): YES